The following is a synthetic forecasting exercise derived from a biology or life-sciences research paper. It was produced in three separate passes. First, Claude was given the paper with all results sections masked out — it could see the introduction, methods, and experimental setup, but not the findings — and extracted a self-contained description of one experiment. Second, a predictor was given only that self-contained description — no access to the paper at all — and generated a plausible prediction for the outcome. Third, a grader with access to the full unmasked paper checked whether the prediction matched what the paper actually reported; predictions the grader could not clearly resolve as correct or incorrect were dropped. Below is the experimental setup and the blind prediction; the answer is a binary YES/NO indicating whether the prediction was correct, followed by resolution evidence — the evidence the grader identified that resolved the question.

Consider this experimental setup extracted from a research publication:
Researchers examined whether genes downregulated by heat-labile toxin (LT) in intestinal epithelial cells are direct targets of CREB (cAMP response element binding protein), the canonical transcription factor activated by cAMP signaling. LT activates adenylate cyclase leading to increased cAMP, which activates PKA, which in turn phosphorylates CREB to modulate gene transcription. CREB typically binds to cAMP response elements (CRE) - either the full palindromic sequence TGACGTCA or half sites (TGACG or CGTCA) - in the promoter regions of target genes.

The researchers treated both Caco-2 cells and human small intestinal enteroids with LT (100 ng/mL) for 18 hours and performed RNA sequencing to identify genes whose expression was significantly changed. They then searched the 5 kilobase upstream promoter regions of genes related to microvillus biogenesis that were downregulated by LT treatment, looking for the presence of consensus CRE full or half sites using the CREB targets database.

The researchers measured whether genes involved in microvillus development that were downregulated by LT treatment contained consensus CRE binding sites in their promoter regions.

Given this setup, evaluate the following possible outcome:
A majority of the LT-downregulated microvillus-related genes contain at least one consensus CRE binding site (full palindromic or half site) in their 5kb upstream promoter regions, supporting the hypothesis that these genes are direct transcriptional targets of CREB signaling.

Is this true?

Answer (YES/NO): NO